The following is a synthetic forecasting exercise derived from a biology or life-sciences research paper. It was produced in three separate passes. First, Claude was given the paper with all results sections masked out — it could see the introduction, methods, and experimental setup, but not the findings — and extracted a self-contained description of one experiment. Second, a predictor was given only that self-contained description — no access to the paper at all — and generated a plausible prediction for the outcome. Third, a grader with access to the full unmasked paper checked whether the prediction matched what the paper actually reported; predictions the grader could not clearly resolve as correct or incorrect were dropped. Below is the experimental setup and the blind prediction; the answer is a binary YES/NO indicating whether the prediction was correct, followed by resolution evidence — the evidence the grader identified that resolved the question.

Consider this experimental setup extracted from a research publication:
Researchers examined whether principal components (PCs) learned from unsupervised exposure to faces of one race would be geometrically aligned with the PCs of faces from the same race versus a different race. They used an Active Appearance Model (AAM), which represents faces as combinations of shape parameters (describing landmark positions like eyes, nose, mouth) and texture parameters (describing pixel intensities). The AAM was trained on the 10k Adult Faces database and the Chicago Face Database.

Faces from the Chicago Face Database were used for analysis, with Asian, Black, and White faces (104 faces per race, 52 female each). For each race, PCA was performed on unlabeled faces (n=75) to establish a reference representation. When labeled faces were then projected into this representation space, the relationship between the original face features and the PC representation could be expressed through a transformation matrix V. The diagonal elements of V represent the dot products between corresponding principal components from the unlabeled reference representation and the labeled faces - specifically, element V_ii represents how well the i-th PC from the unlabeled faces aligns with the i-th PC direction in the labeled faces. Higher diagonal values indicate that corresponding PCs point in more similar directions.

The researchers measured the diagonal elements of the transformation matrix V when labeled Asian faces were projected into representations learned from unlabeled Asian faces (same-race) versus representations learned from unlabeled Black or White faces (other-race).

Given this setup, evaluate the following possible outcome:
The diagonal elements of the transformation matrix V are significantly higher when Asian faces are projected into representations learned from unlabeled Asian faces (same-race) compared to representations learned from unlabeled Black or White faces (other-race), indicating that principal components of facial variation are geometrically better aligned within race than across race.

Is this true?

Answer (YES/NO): YES